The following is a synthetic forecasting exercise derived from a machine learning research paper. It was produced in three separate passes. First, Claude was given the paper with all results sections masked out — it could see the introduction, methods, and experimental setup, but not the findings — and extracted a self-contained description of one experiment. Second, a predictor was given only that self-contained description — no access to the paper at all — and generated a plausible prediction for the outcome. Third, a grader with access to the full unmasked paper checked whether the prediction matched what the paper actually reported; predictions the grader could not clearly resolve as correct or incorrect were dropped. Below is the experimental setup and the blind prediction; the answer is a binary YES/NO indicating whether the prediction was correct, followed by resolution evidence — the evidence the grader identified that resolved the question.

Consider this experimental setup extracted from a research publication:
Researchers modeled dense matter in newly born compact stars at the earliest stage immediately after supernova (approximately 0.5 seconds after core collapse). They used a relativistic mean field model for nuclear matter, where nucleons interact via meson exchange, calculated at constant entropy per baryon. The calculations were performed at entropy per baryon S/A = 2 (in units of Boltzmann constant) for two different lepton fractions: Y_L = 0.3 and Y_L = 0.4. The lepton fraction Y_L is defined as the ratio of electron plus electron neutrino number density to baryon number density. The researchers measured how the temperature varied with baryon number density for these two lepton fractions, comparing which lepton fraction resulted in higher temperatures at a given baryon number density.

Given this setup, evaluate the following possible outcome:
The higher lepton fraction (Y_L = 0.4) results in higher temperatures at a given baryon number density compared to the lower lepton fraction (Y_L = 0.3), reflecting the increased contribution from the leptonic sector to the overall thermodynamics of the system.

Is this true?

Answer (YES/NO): NO